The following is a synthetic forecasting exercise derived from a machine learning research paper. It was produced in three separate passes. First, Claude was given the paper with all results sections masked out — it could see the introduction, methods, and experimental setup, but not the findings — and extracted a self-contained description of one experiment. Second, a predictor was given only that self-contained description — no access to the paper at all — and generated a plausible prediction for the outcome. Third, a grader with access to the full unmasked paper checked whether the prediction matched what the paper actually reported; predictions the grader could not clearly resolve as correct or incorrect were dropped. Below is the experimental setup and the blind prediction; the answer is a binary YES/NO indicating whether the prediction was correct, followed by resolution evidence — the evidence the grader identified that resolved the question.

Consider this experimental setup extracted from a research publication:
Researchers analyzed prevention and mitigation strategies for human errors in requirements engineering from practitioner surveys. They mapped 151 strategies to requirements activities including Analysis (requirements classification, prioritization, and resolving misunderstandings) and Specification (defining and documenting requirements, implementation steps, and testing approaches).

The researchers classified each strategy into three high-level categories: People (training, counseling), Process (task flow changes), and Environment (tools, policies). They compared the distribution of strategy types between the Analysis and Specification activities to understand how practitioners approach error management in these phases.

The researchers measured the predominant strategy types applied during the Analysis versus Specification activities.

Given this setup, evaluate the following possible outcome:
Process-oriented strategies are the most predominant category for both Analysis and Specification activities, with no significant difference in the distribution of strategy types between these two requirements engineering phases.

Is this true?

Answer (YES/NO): NO